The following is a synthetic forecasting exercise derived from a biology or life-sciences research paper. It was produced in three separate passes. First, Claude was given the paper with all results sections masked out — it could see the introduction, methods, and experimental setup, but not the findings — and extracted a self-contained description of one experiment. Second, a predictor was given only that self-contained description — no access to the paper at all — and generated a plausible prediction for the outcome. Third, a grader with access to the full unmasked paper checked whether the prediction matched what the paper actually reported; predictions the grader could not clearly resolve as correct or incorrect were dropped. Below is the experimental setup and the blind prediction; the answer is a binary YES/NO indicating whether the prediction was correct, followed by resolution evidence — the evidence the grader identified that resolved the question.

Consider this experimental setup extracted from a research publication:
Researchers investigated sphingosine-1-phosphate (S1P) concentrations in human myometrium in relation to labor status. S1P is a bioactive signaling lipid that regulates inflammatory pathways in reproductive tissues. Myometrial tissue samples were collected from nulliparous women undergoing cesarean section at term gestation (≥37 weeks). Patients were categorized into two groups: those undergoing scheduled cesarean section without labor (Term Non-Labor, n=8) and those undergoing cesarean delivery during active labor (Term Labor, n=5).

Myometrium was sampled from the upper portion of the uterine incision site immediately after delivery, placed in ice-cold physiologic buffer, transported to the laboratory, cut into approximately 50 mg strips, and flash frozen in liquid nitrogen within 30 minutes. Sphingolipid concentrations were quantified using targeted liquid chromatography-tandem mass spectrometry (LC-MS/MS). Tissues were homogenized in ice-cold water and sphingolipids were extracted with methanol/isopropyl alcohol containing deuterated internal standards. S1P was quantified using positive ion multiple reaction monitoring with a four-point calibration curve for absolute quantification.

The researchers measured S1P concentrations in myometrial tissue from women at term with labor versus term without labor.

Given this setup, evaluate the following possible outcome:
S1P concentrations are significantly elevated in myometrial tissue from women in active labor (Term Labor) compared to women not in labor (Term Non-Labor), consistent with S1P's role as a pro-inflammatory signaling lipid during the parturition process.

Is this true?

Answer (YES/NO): YES